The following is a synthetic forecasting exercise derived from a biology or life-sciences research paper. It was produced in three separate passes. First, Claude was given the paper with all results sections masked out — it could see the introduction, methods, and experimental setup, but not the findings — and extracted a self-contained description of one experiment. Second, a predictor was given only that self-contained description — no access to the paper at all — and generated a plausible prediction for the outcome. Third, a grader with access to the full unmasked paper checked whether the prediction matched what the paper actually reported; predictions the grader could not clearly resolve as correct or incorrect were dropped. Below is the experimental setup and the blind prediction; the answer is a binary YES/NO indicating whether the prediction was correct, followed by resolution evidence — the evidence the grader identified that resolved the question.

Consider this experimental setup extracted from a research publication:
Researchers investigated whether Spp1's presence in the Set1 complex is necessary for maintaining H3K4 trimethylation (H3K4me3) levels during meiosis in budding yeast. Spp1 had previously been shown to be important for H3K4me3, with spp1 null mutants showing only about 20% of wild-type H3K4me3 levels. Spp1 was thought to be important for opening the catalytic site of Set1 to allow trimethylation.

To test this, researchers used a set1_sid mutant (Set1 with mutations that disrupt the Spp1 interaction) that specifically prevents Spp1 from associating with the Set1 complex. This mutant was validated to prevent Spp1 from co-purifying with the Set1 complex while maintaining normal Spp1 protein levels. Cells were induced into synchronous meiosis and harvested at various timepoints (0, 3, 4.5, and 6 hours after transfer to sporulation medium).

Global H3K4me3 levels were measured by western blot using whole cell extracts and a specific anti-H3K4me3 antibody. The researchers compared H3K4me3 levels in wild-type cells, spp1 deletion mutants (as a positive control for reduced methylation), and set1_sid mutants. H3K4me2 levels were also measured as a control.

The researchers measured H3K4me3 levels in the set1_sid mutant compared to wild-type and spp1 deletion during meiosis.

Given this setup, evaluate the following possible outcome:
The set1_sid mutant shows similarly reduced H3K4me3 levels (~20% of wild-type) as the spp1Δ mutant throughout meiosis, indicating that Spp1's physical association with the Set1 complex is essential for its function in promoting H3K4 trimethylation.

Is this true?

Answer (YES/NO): NO